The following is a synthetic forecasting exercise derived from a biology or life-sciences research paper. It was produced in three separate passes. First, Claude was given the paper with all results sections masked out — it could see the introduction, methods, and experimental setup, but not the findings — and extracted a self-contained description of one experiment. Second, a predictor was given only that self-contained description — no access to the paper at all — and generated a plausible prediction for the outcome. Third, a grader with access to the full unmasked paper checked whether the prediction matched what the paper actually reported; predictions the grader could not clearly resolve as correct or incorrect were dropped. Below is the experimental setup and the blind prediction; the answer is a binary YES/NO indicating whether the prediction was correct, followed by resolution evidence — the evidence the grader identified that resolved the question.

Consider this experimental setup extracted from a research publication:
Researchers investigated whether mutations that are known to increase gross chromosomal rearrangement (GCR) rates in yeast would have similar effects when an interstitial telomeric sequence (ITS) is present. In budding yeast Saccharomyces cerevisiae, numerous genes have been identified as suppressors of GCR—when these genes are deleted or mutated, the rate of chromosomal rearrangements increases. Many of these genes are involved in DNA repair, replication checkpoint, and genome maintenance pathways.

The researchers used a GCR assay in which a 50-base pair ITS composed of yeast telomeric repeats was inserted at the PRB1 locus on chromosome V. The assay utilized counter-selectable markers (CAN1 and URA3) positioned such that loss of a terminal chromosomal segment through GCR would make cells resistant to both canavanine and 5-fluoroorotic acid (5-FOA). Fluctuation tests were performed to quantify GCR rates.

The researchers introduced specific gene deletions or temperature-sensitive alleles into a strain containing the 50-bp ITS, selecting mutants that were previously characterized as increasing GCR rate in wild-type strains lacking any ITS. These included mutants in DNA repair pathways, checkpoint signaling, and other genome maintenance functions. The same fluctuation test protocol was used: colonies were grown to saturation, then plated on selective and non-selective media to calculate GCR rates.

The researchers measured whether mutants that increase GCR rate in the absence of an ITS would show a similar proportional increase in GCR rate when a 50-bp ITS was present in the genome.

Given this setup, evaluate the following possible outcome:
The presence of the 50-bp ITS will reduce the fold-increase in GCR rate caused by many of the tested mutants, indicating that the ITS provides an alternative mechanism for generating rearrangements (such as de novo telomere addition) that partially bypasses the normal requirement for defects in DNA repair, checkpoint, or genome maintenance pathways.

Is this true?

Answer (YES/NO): YES